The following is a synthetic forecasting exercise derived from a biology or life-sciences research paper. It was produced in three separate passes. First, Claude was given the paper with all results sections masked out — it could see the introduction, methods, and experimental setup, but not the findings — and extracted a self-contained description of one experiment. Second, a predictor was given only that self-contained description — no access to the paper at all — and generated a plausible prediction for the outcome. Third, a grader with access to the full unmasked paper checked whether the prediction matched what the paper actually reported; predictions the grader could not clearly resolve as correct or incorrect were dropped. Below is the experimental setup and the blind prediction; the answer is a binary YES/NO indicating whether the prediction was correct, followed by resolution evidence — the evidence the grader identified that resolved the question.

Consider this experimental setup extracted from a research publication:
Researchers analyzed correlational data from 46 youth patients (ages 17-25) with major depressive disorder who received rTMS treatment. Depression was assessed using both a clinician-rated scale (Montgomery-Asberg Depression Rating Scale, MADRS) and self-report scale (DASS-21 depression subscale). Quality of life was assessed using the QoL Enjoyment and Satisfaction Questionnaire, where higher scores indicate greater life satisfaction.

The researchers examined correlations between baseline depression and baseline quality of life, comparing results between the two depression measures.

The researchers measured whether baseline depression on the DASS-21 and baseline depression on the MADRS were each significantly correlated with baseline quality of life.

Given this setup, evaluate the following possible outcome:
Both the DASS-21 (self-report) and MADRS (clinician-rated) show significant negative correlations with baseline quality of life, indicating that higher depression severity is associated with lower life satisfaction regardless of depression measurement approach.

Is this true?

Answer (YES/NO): NO